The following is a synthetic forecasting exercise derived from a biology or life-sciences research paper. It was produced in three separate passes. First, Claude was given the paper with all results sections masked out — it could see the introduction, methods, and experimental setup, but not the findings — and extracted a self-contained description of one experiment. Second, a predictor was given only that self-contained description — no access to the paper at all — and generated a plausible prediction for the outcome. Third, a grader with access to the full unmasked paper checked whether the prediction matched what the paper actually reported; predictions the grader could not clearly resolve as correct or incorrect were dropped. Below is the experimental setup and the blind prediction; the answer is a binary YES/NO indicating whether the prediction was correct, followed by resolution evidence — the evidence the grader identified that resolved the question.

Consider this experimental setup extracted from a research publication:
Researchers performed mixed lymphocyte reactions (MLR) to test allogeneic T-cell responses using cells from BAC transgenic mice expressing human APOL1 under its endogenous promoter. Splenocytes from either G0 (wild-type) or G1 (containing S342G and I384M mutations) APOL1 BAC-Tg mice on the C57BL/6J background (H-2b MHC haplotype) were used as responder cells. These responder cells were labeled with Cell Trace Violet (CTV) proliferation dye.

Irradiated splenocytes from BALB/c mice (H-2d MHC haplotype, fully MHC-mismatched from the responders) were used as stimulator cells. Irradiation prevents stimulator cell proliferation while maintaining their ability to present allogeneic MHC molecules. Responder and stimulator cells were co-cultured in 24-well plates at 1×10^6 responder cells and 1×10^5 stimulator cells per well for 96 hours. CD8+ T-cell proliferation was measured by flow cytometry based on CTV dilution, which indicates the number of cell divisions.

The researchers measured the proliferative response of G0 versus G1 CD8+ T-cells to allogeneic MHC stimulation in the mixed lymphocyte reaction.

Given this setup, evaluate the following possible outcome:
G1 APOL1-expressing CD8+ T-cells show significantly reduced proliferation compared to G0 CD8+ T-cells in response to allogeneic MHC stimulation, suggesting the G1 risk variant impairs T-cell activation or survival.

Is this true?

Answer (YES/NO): NO